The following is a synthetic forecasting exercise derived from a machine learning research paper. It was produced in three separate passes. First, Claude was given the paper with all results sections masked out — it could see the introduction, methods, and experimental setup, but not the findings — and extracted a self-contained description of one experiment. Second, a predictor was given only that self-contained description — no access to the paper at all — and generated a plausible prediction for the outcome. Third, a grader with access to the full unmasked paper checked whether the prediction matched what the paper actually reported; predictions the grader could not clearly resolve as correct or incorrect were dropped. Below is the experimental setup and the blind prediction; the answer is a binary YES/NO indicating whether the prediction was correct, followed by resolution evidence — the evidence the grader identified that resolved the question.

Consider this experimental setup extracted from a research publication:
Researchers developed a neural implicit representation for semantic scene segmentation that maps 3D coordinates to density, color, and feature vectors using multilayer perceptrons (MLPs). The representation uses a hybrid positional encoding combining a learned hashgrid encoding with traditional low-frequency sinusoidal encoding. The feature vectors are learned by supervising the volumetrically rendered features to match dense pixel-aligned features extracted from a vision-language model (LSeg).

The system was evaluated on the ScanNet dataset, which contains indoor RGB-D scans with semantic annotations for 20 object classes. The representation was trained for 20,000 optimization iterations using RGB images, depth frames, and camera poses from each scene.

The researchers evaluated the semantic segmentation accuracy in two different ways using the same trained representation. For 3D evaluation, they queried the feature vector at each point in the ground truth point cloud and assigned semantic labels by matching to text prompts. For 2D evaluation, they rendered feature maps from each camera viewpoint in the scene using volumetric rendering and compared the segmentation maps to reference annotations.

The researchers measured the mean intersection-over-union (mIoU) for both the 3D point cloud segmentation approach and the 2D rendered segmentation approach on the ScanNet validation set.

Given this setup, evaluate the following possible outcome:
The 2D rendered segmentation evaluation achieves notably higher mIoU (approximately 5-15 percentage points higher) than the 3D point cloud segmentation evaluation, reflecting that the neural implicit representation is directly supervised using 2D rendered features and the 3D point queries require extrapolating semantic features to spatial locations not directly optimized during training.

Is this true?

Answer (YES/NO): YES